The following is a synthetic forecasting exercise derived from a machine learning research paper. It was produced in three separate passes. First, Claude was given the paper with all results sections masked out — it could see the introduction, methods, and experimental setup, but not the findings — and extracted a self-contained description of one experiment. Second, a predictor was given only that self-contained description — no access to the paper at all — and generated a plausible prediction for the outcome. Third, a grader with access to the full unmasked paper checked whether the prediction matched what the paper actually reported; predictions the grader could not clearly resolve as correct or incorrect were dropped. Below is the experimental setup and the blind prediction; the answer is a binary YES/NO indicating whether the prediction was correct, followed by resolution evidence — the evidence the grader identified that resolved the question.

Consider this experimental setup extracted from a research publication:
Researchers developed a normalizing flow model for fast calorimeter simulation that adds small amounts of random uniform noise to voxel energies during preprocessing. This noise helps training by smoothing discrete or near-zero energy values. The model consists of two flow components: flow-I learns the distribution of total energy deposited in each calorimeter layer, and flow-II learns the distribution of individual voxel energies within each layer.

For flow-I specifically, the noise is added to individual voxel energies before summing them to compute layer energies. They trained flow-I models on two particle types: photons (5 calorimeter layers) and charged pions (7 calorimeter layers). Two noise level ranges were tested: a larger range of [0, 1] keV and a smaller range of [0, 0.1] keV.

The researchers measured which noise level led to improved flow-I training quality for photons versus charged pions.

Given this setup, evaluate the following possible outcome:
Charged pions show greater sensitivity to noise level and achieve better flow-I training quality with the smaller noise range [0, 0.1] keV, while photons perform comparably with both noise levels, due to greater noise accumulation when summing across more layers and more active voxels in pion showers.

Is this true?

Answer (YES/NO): NO